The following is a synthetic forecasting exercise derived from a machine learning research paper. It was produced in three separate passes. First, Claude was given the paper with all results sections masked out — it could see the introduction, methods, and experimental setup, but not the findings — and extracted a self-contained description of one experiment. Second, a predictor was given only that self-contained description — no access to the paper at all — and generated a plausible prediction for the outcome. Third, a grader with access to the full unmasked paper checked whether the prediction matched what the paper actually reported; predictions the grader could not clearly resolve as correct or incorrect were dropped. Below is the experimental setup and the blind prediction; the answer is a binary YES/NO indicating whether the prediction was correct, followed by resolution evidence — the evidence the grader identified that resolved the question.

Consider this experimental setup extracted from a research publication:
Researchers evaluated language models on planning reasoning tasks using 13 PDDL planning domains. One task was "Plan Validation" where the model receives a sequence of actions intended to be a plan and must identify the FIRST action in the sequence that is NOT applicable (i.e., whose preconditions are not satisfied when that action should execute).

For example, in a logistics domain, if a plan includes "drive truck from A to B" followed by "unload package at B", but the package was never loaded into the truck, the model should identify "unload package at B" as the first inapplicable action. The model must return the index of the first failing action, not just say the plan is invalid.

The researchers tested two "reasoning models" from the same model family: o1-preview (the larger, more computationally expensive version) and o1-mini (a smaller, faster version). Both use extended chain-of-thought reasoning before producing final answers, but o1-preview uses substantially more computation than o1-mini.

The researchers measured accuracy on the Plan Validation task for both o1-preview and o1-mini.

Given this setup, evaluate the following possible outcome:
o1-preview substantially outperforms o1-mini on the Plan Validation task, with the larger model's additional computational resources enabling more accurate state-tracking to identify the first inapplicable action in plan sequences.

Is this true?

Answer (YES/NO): NO